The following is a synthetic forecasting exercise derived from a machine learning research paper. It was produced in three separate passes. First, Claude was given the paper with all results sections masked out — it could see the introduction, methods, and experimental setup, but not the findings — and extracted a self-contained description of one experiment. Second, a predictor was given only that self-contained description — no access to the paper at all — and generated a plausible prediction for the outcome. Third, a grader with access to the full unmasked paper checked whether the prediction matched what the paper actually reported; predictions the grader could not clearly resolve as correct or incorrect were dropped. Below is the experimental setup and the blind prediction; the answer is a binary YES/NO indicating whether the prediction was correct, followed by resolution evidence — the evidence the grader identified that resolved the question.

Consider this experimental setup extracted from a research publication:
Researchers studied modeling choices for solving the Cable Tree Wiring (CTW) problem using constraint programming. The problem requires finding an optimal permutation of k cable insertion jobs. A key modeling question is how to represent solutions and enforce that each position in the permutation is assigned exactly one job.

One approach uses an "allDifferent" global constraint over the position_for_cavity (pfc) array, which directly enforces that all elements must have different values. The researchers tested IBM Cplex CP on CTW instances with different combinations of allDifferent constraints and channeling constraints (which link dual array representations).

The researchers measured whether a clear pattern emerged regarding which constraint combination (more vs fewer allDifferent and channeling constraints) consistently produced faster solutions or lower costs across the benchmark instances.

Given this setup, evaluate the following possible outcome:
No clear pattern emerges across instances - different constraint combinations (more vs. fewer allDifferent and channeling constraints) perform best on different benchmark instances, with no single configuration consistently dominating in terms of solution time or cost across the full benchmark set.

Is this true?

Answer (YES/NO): YES